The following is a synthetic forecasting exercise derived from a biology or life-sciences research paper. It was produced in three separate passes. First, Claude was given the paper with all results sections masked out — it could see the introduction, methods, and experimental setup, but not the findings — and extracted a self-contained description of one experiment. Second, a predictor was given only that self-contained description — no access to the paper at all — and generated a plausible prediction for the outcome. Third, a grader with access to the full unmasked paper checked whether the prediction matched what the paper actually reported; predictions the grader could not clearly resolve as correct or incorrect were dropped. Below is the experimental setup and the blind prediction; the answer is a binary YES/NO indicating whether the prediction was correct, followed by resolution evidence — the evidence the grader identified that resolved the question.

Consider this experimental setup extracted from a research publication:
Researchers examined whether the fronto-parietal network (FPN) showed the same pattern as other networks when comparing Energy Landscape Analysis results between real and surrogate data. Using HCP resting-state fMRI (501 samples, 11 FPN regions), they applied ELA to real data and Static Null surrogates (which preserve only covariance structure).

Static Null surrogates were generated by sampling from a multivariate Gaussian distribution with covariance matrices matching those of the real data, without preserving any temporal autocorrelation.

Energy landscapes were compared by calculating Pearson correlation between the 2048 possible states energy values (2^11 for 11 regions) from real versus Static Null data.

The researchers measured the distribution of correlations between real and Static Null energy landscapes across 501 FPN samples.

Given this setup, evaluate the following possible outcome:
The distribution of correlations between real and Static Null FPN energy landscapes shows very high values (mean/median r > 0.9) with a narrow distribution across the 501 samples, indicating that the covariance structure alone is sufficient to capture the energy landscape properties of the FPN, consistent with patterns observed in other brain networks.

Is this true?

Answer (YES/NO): NO